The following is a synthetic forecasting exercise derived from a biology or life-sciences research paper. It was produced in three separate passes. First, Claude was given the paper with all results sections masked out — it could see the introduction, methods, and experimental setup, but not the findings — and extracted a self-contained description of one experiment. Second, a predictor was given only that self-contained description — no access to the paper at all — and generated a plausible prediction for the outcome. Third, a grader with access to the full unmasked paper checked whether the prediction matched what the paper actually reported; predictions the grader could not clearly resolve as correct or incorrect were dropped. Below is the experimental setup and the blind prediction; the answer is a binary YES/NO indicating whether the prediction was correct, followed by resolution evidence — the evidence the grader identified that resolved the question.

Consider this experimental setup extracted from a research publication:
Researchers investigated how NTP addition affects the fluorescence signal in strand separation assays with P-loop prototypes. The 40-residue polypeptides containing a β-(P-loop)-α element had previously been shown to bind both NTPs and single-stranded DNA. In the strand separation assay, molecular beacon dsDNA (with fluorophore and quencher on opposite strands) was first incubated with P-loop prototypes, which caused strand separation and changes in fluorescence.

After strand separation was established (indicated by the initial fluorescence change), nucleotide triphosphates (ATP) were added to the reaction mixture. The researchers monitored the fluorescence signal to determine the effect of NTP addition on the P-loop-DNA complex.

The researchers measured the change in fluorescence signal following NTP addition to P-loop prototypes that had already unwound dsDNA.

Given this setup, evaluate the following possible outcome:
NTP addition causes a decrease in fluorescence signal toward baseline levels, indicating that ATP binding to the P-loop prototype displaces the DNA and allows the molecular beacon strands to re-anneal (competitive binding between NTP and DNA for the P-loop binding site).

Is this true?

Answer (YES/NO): NO